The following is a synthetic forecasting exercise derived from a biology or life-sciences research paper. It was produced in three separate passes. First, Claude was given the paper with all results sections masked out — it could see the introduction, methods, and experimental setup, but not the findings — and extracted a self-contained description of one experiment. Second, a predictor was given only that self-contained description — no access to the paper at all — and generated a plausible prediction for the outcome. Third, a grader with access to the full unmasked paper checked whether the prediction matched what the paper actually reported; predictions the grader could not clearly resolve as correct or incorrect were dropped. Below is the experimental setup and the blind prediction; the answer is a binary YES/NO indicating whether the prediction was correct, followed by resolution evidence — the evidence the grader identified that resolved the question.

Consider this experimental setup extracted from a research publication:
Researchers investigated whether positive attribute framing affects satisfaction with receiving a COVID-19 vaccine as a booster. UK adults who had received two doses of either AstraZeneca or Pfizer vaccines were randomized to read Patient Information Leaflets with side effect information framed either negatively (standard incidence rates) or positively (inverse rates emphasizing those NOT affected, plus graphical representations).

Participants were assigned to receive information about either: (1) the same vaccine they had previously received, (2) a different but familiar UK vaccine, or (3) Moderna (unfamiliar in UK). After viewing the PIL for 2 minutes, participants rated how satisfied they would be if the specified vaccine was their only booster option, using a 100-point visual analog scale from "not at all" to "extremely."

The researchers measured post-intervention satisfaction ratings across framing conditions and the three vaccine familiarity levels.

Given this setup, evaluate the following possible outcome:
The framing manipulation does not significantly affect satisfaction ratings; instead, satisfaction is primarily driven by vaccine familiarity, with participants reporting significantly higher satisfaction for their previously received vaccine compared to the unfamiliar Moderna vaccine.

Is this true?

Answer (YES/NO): NO